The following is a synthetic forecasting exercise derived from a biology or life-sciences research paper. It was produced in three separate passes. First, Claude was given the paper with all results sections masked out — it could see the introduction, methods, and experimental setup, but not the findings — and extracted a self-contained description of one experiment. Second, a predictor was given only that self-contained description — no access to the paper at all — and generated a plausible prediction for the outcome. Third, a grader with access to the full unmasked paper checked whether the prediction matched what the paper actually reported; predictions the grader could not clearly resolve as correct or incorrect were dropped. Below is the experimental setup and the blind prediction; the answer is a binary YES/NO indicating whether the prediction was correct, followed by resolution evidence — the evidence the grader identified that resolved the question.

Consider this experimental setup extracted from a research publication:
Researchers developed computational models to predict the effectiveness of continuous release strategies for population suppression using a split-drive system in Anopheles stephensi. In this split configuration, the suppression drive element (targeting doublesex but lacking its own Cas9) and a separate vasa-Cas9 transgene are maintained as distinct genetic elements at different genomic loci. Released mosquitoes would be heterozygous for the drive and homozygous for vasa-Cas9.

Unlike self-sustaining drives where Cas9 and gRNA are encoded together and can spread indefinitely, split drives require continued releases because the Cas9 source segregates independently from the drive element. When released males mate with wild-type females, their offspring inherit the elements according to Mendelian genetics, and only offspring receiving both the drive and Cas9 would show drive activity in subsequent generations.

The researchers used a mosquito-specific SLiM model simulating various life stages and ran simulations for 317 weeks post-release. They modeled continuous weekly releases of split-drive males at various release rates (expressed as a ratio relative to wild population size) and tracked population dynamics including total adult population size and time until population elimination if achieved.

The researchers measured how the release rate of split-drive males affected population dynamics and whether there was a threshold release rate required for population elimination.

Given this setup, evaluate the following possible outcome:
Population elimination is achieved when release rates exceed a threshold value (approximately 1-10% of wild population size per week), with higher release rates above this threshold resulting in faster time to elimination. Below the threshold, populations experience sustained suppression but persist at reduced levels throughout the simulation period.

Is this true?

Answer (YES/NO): NO